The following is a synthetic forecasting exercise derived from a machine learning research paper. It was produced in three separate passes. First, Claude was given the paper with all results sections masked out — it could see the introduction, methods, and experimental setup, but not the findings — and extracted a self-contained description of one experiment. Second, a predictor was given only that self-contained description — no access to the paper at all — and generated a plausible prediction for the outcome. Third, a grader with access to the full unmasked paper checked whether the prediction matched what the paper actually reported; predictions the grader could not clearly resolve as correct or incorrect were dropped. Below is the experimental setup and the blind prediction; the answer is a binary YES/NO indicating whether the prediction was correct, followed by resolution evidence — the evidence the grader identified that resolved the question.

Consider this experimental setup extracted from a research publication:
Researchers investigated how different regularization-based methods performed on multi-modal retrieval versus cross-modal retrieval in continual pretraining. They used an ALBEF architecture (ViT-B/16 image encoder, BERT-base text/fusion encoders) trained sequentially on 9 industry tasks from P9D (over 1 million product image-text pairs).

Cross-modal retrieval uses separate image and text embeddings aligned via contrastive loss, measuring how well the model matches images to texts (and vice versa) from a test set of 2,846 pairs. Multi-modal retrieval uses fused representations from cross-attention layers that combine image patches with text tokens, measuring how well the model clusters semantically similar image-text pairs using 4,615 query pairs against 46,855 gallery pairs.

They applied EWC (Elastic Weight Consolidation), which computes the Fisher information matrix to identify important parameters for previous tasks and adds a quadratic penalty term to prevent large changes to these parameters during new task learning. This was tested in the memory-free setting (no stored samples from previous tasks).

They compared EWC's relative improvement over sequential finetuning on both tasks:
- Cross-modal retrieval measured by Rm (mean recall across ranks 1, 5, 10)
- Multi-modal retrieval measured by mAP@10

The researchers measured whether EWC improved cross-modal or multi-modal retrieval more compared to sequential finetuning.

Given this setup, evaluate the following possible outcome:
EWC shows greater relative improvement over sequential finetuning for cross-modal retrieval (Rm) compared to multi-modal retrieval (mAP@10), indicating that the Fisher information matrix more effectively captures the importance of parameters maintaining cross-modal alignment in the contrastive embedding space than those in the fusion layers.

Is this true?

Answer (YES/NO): YES